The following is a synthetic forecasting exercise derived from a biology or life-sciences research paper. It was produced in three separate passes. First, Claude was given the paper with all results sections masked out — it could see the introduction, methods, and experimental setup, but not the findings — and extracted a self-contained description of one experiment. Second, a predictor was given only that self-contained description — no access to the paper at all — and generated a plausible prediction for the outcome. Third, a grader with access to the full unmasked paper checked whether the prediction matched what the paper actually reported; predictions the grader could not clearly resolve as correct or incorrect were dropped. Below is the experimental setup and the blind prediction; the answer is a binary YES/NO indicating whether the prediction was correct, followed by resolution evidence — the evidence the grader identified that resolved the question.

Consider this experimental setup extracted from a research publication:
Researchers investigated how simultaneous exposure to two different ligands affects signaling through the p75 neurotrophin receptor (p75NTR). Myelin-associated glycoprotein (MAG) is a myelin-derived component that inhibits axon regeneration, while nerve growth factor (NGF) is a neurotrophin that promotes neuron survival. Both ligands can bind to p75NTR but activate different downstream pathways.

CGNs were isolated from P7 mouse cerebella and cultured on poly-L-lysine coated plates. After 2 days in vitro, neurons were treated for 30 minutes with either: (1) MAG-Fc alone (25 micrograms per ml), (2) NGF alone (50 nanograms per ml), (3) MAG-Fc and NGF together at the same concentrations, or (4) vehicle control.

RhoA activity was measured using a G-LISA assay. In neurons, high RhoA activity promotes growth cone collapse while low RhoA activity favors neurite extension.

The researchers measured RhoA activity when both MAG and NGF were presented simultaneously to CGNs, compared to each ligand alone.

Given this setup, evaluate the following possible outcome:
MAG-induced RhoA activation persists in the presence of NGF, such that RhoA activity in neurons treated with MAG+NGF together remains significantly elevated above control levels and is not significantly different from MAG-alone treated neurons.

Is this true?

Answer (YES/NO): YES